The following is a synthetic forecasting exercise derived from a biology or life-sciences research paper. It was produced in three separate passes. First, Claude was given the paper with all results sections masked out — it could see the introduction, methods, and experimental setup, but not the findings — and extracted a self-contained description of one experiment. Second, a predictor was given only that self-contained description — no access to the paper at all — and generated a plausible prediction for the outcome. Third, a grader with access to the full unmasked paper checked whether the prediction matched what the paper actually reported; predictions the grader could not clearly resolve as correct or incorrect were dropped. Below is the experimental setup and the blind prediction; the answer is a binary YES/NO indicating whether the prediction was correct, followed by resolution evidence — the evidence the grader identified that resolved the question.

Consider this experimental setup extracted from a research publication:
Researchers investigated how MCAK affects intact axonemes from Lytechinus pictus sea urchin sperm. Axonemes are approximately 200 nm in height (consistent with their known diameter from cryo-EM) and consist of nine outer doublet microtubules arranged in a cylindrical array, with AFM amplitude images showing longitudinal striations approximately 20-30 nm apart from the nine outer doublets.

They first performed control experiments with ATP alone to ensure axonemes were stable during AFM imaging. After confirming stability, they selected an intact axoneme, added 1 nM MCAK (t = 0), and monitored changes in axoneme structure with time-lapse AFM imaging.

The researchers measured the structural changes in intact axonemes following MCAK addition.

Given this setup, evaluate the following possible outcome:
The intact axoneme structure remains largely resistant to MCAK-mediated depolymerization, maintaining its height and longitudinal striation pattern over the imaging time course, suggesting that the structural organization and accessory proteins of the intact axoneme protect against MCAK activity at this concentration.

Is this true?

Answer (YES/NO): NO